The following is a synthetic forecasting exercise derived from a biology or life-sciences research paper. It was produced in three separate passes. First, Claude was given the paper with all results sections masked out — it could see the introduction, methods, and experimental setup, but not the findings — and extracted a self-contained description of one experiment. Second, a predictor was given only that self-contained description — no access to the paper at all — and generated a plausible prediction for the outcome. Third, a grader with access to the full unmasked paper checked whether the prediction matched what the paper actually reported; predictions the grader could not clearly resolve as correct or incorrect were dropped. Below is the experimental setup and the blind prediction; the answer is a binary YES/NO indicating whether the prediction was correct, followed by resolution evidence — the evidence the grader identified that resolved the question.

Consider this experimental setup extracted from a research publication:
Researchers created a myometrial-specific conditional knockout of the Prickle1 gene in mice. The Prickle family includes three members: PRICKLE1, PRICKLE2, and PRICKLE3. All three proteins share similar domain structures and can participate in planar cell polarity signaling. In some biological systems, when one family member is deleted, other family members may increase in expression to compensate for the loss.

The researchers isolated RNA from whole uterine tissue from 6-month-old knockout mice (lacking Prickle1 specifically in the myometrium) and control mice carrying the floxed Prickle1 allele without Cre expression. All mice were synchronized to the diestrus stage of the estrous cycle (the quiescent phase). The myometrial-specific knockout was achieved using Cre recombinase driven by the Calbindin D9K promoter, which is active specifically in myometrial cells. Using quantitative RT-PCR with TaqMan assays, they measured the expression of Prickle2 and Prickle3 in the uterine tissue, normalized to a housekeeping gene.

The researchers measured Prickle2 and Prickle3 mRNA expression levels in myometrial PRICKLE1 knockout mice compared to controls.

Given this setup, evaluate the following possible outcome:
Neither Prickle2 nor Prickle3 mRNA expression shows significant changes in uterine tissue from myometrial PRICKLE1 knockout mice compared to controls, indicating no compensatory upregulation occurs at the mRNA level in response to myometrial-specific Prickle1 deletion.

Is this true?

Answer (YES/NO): NO